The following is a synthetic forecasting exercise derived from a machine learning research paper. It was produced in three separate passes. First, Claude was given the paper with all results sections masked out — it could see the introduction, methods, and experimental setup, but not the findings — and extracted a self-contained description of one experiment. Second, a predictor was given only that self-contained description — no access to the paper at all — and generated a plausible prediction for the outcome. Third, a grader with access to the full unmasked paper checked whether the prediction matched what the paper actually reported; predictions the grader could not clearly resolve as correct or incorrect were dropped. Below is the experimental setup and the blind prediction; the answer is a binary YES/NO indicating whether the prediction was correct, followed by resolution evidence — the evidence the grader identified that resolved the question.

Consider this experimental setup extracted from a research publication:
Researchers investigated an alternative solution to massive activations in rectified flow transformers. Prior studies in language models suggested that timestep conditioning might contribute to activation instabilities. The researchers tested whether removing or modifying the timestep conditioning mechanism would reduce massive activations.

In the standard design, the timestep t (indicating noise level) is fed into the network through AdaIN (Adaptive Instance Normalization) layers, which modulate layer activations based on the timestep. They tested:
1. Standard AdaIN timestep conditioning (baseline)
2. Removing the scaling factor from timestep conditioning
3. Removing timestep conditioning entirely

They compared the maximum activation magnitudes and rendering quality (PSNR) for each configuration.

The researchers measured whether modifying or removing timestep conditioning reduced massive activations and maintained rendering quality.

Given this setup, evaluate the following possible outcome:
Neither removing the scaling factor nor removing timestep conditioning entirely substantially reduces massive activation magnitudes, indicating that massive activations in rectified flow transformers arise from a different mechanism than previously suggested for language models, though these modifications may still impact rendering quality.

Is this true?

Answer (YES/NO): YES